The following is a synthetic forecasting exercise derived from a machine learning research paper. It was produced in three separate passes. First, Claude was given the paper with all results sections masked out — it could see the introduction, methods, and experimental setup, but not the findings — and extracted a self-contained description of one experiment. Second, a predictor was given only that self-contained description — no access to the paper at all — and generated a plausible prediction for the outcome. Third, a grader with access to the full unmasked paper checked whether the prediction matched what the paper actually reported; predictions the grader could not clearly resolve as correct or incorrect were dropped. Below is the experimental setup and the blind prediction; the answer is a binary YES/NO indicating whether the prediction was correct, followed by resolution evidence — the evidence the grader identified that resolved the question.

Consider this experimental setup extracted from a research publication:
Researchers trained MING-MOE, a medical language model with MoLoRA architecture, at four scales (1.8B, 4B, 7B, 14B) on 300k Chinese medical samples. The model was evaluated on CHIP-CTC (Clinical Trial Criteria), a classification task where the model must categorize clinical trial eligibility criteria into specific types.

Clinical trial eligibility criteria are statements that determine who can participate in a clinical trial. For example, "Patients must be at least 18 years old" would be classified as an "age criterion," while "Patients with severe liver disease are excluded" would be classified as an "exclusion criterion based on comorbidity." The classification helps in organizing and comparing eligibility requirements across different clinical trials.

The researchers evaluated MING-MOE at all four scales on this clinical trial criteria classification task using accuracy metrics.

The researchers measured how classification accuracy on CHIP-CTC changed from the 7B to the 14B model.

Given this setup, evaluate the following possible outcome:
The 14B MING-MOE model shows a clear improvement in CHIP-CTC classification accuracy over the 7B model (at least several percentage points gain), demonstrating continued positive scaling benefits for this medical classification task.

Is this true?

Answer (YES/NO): NO